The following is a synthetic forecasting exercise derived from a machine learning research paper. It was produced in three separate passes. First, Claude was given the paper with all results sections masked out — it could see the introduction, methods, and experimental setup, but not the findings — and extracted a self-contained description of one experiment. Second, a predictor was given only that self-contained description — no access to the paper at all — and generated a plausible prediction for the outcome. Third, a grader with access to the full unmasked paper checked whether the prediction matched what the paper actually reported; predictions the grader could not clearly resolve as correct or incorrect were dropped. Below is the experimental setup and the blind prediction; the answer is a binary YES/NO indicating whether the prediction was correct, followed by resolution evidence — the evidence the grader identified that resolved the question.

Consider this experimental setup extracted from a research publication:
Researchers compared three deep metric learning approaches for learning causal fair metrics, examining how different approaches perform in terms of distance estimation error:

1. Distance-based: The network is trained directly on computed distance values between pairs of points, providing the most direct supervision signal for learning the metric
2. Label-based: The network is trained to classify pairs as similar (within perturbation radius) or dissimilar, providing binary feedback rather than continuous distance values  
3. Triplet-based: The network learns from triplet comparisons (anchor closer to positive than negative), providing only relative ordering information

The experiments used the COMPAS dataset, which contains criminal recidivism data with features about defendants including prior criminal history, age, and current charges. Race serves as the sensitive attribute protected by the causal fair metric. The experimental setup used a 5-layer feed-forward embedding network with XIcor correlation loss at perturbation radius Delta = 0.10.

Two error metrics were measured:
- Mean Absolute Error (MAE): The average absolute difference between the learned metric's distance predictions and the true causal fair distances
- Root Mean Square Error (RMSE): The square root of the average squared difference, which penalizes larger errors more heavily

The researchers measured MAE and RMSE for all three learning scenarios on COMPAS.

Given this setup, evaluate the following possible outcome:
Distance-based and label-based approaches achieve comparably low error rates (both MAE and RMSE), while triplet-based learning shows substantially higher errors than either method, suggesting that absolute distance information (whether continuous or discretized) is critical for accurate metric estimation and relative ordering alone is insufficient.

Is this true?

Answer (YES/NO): NO